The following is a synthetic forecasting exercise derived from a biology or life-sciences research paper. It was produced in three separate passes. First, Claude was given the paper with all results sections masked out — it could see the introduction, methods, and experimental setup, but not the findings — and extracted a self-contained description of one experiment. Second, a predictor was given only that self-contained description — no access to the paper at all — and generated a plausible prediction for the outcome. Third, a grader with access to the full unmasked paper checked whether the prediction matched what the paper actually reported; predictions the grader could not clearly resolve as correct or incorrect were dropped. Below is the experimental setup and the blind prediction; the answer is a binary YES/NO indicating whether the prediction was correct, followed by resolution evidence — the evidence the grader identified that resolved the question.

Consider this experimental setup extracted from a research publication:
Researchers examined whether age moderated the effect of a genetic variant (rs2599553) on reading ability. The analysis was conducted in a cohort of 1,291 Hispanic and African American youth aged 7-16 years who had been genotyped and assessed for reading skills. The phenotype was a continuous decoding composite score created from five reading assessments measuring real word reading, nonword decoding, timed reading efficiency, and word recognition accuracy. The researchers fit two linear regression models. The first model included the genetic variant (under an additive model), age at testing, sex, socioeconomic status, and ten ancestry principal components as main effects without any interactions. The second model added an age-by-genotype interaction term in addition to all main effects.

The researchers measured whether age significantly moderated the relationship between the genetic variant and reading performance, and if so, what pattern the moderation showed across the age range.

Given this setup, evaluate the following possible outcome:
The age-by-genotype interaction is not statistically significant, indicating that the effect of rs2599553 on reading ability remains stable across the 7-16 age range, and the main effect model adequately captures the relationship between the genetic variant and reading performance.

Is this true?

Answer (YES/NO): NO